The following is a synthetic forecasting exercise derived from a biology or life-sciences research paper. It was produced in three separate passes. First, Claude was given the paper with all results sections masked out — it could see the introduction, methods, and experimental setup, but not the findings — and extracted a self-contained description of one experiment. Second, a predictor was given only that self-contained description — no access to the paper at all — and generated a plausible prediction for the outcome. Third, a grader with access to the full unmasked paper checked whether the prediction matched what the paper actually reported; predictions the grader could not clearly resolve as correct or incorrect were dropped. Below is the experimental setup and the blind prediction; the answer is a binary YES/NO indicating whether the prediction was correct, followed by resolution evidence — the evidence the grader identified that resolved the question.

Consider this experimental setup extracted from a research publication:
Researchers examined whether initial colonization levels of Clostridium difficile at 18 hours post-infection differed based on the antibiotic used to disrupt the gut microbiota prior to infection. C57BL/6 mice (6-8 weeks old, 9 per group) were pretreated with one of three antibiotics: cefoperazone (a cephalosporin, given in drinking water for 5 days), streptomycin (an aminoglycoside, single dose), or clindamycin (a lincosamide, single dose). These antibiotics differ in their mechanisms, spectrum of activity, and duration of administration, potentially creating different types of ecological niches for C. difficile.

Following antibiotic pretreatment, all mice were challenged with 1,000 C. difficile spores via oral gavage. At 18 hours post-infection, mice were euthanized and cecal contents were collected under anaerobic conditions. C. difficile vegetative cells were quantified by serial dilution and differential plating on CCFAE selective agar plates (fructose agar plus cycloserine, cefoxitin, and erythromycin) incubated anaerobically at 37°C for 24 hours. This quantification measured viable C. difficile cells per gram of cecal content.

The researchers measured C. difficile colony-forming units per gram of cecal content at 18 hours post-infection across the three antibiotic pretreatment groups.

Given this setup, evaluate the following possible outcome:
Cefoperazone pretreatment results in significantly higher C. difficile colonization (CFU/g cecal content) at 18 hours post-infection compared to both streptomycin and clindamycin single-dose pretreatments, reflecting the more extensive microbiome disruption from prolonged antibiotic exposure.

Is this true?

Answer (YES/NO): NO